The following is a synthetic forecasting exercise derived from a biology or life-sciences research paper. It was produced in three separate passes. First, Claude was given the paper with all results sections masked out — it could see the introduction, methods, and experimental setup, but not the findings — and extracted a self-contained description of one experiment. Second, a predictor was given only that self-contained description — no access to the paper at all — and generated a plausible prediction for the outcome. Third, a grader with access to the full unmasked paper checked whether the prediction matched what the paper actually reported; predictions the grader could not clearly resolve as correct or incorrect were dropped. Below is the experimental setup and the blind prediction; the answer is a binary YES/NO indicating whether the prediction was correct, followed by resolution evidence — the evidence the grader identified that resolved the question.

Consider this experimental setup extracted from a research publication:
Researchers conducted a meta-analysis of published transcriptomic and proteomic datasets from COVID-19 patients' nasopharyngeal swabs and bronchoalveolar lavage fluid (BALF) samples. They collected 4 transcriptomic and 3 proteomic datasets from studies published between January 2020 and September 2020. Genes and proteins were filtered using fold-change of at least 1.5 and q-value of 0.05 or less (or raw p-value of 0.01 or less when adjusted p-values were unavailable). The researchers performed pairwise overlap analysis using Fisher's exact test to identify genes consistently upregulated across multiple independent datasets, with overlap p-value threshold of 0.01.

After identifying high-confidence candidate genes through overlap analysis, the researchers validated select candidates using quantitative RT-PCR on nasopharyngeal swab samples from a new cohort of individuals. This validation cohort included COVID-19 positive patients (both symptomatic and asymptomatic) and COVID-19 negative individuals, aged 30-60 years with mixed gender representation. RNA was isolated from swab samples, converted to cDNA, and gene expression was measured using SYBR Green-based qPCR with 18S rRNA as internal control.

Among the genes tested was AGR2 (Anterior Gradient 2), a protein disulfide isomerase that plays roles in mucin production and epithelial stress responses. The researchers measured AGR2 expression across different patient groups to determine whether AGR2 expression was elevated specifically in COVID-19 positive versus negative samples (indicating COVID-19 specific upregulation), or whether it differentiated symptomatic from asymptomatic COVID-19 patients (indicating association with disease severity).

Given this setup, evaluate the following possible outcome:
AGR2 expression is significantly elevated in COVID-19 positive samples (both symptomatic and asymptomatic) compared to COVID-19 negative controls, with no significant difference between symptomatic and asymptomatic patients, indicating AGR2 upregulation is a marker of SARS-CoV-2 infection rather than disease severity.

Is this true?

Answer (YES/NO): NO